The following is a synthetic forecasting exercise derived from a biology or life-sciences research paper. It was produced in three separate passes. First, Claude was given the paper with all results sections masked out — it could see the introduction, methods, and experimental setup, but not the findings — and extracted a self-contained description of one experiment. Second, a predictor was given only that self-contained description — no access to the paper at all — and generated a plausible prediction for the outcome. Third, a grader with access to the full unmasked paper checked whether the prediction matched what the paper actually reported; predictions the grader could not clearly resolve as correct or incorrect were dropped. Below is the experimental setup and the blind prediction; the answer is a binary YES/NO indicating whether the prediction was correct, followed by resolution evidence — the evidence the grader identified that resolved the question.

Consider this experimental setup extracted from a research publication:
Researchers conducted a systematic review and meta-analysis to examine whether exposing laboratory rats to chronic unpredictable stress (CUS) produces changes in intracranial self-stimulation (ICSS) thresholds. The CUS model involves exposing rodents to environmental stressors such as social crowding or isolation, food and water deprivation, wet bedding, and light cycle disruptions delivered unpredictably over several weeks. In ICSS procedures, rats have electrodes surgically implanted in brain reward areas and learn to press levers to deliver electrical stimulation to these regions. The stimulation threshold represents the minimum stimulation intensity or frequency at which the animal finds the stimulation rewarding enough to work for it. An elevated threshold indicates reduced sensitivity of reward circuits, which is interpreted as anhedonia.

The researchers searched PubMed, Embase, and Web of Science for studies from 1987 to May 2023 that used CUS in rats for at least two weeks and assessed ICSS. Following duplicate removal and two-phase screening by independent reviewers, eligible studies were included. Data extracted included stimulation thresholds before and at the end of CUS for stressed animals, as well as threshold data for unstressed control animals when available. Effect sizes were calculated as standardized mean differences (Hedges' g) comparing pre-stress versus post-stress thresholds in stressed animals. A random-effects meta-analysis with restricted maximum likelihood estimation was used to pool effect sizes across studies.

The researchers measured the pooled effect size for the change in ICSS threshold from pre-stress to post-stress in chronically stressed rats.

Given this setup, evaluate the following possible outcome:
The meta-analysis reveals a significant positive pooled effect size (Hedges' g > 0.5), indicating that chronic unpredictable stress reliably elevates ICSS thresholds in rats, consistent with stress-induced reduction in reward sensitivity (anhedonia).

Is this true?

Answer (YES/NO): NO